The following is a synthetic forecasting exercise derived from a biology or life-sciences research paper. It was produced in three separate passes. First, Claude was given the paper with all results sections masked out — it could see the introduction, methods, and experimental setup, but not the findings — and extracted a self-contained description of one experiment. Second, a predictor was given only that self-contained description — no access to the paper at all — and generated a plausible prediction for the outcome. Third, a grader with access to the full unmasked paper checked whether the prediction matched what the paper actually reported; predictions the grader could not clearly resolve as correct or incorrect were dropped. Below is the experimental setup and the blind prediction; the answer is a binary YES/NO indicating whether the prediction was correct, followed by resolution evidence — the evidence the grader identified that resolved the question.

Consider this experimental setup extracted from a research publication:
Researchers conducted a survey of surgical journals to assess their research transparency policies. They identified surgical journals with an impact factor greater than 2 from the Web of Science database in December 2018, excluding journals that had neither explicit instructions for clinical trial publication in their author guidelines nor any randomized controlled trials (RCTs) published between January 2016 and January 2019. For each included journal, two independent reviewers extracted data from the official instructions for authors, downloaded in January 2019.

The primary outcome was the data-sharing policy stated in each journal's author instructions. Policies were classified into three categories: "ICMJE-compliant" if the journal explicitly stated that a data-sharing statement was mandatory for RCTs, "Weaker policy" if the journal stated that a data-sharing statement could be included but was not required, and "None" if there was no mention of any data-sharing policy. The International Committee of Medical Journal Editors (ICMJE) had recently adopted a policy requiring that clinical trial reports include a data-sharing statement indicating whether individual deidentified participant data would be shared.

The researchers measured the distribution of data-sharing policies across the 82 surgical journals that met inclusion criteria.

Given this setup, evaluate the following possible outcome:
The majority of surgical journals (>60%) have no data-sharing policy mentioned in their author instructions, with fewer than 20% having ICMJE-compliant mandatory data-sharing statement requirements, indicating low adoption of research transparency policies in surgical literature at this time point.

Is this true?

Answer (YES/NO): NO